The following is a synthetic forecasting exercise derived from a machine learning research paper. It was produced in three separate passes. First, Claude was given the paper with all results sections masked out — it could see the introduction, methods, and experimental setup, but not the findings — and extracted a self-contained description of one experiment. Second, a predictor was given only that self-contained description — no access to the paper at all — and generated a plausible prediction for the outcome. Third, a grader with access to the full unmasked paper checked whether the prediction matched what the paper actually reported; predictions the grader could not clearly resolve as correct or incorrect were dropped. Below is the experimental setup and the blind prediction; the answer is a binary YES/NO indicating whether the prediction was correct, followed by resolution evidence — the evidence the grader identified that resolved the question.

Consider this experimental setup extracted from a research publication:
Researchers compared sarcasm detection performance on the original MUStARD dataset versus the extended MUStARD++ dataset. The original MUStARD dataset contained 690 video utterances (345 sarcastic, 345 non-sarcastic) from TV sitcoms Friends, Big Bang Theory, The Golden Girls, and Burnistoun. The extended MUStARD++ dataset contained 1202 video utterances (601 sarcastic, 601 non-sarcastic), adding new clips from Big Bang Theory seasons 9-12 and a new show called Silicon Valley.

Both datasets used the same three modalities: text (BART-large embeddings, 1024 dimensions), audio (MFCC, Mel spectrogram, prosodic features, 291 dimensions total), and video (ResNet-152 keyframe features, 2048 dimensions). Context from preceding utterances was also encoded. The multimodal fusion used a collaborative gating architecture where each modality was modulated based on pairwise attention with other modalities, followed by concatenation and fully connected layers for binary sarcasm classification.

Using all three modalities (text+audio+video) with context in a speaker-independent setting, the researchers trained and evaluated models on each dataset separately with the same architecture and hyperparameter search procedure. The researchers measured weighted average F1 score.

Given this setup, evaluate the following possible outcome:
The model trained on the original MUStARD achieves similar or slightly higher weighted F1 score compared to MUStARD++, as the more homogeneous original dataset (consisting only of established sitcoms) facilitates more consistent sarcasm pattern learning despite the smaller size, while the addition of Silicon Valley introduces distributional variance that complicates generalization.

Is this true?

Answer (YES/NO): YES